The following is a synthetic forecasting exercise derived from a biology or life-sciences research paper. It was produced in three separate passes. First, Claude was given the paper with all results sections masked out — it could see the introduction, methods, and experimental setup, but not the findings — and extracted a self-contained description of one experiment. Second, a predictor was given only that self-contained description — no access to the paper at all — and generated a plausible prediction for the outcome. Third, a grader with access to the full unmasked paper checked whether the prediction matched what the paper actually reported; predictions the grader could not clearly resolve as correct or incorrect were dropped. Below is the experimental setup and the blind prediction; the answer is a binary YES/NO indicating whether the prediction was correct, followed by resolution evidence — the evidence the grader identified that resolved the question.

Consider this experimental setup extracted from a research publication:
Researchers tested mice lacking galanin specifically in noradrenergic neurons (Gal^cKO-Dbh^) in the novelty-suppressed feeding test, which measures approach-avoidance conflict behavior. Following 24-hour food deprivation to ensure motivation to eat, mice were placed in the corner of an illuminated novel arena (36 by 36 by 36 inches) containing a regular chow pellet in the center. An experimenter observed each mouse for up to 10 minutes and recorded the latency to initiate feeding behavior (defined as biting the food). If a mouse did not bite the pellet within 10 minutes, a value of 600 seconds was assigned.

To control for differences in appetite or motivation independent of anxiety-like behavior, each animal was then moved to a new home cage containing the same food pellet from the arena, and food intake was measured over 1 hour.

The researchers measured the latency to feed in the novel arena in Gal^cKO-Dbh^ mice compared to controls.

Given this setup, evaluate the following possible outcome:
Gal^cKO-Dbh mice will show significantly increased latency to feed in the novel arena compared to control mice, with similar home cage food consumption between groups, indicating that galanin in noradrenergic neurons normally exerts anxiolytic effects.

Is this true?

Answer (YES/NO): NO